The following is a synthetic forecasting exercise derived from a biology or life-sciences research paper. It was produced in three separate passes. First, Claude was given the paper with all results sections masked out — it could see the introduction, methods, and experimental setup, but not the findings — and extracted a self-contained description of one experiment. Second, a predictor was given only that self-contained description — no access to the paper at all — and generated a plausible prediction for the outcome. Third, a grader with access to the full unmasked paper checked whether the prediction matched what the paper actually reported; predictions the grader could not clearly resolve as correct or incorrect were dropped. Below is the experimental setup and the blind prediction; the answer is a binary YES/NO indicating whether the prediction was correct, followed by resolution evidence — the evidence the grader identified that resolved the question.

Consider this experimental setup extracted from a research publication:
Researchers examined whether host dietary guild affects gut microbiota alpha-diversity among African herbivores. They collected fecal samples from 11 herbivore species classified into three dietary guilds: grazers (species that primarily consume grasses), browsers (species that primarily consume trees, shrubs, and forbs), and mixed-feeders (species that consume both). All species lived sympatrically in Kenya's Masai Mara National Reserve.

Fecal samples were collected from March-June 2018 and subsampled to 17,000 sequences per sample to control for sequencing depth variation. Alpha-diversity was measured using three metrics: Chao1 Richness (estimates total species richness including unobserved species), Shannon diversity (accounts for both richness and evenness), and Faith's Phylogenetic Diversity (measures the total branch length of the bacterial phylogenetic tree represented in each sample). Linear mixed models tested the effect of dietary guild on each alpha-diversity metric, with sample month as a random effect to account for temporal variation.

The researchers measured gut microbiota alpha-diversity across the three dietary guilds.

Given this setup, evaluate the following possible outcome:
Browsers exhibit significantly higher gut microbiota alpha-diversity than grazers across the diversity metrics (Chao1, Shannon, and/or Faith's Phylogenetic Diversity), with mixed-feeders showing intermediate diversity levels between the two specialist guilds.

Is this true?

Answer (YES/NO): NO